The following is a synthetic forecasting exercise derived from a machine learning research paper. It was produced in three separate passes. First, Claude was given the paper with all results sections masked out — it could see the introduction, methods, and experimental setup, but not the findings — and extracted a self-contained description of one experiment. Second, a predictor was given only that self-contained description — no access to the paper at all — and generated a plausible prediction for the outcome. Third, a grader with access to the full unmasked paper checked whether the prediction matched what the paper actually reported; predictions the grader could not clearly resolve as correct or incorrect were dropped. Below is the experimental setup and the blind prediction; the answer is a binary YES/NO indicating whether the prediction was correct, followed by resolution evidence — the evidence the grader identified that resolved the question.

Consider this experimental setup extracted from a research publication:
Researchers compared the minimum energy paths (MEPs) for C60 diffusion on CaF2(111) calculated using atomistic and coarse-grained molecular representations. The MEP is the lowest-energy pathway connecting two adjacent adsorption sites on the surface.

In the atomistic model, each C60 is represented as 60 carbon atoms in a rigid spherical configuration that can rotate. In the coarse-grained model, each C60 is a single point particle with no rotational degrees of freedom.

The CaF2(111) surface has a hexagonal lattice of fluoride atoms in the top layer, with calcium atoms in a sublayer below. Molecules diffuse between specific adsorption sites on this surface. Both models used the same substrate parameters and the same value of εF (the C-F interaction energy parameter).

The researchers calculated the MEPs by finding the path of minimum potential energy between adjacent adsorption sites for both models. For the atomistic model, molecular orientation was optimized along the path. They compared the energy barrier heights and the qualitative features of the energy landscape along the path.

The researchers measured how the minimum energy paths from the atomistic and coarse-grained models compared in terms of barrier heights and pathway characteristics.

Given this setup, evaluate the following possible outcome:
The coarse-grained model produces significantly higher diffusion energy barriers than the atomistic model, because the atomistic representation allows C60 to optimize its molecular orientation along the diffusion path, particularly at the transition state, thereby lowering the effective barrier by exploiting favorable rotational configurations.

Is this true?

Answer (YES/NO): YES